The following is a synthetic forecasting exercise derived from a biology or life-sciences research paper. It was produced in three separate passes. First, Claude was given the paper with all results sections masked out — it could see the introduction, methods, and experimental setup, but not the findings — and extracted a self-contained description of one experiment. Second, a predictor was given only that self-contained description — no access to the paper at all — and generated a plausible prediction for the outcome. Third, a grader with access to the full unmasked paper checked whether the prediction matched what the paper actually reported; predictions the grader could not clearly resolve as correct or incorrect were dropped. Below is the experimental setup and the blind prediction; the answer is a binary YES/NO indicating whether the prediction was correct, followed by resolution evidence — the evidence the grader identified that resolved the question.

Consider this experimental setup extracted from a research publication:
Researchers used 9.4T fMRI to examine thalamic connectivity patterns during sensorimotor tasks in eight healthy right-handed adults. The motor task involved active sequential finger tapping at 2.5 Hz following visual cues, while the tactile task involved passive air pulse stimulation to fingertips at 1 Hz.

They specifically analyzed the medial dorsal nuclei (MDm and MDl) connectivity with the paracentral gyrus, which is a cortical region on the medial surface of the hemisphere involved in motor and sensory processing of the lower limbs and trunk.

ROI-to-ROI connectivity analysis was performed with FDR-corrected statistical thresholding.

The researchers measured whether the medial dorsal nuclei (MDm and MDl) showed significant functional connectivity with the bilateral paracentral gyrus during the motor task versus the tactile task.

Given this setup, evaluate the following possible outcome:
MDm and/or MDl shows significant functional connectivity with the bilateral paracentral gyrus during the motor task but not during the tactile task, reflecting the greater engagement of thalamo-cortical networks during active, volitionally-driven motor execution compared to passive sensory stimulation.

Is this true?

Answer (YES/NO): YES